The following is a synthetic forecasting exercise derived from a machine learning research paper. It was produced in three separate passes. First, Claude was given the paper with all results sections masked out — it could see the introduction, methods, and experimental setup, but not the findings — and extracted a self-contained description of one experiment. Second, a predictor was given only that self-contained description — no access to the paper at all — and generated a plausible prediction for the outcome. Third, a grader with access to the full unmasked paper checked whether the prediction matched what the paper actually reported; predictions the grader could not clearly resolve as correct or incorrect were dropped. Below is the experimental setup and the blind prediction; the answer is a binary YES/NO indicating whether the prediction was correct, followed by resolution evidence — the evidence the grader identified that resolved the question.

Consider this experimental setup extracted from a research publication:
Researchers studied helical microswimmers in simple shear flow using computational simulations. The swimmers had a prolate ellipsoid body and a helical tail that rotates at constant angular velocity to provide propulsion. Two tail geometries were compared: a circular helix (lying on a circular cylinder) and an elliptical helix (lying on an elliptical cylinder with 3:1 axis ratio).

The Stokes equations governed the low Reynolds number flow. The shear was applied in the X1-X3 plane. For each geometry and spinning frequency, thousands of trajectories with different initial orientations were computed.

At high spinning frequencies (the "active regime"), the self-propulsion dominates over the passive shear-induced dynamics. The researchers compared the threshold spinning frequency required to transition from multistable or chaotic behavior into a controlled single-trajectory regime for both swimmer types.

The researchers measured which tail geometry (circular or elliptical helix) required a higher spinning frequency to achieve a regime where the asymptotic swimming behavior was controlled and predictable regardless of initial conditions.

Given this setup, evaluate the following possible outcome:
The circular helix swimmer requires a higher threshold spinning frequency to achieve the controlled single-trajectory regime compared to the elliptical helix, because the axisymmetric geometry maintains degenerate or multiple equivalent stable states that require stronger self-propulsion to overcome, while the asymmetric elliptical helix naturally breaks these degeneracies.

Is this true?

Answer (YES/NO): NO